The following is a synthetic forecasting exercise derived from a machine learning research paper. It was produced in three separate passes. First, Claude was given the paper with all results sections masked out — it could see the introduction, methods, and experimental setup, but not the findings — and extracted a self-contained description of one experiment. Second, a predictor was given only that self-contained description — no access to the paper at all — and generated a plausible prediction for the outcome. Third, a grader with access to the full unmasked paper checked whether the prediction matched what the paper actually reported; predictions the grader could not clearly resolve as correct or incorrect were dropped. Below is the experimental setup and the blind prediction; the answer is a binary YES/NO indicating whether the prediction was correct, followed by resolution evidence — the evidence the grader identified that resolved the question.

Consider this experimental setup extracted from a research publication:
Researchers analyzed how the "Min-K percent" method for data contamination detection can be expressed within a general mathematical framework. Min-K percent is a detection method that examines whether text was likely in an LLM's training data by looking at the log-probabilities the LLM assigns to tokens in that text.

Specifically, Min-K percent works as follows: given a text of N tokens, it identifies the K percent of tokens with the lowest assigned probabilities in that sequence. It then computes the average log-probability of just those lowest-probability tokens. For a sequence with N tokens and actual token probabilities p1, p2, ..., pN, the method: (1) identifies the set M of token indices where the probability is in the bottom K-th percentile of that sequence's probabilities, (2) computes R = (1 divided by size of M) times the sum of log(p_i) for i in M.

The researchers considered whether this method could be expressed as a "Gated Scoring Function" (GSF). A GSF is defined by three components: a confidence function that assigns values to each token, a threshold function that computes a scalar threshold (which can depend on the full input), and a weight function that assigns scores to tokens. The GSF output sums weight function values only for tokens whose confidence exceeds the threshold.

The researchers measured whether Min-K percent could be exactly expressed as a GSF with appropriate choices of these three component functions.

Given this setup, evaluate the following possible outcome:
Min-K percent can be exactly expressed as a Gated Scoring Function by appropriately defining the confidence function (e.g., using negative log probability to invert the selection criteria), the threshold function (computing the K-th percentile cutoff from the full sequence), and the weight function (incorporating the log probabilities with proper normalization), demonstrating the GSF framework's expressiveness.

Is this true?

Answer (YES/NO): YES